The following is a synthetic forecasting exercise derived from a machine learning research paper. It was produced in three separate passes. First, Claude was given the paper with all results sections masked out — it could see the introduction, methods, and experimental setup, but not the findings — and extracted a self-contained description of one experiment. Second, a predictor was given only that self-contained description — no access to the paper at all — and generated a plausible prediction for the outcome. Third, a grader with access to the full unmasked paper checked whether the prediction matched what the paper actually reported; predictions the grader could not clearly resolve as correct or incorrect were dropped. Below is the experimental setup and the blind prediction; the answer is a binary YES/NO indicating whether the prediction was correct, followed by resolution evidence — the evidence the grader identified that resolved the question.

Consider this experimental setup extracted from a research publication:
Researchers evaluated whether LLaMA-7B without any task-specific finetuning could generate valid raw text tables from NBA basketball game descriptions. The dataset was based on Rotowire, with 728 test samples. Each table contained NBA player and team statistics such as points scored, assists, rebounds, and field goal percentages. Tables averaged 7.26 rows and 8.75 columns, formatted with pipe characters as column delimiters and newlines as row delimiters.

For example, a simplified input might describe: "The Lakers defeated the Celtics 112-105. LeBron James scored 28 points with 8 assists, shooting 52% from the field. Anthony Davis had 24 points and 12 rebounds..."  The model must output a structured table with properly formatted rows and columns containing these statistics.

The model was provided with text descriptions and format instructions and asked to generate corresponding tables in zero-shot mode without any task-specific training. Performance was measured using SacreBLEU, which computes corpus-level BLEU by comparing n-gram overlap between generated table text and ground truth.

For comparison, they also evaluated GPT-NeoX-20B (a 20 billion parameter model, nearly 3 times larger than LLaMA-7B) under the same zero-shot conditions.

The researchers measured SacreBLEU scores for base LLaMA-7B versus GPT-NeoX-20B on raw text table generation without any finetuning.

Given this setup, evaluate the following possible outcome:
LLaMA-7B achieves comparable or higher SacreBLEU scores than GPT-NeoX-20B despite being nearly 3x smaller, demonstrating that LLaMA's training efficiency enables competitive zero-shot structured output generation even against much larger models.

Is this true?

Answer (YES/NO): NO